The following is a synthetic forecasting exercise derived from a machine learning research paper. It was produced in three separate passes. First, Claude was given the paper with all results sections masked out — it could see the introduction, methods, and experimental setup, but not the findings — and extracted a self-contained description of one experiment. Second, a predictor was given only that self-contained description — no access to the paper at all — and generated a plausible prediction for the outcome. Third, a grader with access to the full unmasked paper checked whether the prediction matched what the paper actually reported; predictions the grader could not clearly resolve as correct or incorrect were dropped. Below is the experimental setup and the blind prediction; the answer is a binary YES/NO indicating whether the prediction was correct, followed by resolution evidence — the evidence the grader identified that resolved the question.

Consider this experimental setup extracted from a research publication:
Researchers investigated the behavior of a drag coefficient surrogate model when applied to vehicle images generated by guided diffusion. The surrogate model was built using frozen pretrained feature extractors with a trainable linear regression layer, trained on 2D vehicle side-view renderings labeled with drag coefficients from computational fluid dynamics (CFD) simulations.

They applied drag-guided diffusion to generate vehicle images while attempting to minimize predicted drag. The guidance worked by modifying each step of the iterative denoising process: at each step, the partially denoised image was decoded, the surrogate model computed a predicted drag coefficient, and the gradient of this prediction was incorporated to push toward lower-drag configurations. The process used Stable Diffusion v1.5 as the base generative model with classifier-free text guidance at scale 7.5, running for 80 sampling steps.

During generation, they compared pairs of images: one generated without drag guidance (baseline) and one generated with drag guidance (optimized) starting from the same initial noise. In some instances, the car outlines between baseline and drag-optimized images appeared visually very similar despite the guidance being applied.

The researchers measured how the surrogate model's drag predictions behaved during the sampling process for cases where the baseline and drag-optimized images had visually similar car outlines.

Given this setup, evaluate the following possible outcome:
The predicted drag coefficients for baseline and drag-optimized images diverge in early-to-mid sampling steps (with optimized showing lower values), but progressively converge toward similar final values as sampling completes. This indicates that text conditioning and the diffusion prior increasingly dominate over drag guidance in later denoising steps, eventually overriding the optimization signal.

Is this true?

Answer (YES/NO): NO